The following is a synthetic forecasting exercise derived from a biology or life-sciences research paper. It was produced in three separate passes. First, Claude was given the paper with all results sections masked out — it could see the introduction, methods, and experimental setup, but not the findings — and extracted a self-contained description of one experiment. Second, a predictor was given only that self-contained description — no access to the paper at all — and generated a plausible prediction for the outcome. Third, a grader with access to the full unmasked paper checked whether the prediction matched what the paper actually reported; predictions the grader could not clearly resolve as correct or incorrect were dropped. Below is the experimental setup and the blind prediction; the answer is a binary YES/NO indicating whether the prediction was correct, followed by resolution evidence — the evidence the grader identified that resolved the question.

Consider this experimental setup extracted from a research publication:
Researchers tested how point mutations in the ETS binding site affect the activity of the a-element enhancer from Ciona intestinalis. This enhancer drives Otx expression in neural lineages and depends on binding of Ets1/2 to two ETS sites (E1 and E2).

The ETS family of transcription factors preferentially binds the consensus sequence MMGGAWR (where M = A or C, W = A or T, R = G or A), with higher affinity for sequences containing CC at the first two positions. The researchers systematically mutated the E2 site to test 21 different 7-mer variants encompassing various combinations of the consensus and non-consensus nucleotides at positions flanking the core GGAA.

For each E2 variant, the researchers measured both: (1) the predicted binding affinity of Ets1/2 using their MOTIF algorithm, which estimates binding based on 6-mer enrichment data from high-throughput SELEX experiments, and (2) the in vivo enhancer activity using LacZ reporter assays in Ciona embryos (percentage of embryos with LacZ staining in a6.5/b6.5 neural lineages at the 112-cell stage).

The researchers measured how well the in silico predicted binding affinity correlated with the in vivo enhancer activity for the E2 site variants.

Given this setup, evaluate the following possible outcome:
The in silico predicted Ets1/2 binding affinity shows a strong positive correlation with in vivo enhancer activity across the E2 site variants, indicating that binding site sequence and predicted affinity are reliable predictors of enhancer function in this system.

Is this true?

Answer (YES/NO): NO